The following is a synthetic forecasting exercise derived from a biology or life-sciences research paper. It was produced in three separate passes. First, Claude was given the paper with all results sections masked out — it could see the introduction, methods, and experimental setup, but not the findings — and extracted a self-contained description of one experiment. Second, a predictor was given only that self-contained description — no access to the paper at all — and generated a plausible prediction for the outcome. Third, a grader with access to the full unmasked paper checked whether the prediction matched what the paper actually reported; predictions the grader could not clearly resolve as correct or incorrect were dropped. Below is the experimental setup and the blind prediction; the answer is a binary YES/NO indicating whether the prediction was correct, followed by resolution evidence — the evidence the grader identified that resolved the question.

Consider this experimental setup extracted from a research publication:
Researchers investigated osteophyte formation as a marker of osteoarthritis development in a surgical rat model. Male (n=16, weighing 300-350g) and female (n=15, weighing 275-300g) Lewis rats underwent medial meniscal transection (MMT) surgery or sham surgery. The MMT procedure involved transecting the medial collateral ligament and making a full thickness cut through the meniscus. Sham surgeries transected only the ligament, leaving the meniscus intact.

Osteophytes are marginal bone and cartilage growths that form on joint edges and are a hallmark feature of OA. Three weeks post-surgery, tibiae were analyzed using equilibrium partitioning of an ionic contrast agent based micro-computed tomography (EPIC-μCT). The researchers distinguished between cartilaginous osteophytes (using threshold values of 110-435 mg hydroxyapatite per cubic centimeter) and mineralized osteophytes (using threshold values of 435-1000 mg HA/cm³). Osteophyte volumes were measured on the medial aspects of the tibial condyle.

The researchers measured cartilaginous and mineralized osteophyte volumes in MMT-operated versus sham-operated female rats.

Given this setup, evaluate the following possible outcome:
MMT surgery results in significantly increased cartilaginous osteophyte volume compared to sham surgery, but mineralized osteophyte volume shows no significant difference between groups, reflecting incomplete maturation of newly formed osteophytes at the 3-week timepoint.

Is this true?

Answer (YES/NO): YES